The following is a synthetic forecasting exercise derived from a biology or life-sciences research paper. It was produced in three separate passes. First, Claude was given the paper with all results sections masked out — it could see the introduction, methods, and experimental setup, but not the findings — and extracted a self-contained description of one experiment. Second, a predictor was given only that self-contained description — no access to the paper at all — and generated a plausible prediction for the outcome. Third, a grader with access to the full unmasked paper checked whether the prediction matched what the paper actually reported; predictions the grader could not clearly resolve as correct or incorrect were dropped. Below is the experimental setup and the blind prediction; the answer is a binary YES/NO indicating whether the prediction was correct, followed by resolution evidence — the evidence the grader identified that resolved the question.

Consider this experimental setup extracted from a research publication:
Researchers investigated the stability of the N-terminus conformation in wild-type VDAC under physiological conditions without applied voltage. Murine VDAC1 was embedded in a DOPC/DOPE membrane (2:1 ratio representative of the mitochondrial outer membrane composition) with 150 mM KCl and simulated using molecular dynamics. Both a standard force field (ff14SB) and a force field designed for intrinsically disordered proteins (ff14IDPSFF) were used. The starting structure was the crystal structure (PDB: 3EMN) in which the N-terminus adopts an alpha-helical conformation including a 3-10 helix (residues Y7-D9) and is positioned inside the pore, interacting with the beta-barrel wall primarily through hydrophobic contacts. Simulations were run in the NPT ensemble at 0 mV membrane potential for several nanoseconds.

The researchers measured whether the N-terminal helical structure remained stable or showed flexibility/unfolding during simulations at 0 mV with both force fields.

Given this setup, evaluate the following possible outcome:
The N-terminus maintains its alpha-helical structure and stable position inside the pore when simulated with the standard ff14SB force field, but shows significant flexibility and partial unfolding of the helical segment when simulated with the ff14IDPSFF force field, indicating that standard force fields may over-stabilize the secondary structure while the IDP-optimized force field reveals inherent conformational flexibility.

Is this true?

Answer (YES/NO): NO